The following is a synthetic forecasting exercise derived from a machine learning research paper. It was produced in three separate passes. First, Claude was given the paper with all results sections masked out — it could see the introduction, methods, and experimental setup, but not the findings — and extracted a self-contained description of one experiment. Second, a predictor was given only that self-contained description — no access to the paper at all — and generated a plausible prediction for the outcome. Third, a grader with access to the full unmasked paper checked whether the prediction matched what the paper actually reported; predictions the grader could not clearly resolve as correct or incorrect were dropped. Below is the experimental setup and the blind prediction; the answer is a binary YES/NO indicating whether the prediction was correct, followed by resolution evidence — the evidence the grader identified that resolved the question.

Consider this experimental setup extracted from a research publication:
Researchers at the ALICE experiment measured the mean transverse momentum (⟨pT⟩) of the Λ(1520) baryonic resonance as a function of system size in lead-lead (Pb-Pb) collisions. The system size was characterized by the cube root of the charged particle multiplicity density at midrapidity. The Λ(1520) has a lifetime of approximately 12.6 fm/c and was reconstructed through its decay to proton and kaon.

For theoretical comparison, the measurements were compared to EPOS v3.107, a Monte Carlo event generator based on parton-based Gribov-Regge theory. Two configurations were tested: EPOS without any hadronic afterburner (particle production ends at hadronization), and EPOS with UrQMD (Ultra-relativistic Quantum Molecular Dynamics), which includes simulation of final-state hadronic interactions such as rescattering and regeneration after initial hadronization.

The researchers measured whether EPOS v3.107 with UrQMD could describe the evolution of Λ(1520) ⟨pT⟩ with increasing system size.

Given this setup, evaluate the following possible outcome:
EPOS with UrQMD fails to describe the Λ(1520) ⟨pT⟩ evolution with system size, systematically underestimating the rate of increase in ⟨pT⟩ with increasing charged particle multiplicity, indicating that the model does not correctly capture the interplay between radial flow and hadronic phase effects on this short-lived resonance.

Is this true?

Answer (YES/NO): NO